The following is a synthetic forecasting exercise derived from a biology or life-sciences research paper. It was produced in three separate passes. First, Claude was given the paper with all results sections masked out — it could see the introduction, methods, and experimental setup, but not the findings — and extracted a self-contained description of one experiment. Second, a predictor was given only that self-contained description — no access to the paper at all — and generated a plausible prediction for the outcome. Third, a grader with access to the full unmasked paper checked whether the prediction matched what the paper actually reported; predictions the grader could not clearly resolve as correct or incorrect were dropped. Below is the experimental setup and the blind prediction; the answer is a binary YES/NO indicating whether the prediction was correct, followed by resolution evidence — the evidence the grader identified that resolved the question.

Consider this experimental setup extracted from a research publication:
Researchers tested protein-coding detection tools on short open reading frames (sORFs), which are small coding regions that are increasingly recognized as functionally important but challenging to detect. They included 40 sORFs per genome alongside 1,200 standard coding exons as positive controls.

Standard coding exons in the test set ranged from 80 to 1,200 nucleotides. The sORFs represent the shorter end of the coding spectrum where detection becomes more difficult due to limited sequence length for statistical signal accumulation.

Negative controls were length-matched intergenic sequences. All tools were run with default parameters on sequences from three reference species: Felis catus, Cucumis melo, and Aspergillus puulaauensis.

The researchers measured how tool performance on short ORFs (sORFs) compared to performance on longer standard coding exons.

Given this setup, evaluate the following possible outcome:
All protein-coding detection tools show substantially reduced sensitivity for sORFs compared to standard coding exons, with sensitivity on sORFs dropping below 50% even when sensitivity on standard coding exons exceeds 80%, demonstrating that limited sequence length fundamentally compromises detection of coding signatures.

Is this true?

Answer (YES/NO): NO